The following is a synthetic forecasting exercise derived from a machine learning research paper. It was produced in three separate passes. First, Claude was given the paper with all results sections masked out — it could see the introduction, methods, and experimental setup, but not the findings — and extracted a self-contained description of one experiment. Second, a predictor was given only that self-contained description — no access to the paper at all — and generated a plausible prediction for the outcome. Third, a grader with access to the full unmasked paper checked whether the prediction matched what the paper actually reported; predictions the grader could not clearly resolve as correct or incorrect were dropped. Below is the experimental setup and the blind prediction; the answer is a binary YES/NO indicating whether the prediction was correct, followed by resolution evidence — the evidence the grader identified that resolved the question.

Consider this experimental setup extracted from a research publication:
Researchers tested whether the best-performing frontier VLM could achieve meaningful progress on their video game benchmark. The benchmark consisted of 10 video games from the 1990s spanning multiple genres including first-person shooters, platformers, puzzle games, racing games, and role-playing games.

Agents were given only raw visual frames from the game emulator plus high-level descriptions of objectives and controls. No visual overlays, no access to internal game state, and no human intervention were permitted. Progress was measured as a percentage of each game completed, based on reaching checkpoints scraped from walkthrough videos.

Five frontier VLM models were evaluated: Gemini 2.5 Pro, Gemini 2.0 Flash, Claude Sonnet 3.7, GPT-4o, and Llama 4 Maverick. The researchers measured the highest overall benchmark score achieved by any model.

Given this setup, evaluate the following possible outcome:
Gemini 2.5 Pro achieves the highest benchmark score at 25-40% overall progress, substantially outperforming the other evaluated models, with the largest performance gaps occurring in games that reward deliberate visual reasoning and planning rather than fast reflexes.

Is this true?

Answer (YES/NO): NO